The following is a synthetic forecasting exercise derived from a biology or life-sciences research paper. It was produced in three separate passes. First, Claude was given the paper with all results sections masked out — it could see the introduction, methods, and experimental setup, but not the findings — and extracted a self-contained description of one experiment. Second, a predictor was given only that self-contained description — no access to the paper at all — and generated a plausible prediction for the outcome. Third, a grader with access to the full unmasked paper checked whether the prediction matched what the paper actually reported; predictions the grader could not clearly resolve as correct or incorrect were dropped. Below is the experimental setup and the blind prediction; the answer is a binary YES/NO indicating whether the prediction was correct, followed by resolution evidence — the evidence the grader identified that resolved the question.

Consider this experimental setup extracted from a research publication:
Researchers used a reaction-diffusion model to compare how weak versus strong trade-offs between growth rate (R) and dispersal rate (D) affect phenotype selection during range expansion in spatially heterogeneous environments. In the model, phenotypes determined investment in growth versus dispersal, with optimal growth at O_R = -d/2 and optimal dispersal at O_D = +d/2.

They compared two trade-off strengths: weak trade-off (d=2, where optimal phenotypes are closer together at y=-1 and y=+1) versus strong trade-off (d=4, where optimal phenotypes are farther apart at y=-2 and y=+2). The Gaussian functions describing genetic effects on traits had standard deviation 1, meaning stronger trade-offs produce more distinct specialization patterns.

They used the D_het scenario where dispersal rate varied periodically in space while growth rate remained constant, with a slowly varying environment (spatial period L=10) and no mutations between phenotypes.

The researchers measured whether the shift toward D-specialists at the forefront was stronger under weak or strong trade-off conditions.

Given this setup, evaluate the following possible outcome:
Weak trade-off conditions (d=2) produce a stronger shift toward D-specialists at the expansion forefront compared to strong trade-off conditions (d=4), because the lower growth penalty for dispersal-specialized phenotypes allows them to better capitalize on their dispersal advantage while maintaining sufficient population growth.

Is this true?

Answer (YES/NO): NO